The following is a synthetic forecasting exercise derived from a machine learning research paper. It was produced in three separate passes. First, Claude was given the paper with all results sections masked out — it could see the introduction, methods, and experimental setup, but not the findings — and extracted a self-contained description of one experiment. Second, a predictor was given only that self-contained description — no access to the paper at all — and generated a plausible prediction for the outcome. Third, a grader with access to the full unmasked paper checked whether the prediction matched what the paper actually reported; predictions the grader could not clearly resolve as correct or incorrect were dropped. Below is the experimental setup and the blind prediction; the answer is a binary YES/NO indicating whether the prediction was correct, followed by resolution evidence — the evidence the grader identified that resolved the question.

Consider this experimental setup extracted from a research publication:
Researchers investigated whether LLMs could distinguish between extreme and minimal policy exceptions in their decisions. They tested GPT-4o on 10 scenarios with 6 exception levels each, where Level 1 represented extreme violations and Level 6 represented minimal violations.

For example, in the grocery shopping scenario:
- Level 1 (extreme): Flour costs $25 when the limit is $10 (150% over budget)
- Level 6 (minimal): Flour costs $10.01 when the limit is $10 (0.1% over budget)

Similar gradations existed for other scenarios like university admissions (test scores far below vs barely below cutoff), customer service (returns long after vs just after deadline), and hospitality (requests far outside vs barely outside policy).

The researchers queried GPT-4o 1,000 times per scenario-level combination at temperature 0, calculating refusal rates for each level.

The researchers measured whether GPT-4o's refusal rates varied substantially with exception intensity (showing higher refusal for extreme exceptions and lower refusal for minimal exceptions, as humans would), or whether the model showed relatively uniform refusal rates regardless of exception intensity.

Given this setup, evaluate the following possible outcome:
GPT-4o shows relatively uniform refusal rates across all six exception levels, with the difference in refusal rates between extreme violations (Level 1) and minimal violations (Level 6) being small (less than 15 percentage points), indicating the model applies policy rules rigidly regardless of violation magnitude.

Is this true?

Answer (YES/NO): YES